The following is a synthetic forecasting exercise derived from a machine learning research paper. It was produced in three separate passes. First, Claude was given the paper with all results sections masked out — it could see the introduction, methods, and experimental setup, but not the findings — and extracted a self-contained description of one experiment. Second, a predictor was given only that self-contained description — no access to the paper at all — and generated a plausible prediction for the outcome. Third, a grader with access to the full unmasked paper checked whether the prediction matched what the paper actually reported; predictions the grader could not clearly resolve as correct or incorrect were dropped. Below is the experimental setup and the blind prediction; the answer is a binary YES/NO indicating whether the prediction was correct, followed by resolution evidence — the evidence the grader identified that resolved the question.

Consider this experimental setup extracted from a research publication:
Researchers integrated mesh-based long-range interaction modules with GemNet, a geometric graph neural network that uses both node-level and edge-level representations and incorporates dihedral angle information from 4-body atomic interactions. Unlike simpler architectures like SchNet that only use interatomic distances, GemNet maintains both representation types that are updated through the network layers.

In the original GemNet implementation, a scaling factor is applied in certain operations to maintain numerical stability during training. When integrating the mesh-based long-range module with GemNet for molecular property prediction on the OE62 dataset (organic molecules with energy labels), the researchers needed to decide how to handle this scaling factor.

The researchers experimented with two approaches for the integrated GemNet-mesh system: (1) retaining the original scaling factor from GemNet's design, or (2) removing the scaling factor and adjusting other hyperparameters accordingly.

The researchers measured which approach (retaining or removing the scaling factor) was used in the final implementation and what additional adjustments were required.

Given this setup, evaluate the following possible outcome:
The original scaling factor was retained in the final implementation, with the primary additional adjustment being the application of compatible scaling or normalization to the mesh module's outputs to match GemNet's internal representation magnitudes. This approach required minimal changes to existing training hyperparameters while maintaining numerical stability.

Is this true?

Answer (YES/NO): NO